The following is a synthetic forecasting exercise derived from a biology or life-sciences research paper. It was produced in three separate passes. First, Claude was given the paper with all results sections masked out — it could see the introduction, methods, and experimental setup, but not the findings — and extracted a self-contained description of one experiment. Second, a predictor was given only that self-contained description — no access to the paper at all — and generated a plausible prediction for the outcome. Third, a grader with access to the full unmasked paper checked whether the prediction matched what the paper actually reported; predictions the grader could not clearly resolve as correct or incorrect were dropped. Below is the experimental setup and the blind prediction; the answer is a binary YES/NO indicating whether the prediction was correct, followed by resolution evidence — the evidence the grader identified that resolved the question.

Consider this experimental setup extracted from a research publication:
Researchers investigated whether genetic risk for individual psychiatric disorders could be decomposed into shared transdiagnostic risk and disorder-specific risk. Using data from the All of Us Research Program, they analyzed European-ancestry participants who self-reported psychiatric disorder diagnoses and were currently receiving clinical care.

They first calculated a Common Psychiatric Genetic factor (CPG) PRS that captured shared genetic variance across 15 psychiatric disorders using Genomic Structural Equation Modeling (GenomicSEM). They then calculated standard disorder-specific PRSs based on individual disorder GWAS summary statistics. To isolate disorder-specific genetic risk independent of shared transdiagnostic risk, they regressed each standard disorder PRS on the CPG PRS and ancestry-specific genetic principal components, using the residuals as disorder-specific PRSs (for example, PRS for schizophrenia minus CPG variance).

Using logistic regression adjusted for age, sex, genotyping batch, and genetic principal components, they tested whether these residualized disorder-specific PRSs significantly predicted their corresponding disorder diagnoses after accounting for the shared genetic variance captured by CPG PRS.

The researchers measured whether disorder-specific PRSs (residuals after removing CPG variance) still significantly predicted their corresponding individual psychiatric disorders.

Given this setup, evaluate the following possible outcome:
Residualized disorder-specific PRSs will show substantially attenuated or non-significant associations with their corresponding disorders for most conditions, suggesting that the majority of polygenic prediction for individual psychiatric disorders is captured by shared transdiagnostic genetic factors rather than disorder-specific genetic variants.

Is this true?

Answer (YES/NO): NO